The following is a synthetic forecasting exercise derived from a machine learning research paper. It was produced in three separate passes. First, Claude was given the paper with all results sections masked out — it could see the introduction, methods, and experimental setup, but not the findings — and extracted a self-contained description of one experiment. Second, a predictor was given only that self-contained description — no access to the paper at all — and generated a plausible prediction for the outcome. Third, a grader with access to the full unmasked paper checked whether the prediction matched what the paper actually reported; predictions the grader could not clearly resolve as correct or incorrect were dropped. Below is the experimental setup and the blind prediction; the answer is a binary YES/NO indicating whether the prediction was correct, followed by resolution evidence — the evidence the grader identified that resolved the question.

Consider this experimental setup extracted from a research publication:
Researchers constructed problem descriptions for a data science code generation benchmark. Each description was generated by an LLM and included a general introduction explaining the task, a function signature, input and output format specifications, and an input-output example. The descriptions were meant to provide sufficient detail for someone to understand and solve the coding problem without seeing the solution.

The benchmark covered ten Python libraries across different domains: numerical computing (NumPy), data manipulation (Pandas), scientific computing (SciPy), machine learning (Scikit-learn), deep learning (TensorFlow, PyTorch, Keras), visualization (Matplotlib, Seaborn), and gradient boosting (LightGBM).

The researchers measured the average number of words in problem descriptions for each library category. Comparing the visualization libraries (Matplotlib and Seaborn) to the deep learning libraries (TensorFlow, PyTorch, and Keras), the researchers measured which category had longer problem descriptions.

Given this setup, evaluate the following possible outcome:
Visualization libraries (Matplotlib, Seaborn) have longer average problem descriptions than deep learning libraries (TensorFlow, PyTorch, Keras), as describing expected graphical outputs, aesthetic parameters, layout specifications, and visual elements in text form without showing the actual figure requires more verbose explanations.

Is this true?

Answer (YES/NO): YES